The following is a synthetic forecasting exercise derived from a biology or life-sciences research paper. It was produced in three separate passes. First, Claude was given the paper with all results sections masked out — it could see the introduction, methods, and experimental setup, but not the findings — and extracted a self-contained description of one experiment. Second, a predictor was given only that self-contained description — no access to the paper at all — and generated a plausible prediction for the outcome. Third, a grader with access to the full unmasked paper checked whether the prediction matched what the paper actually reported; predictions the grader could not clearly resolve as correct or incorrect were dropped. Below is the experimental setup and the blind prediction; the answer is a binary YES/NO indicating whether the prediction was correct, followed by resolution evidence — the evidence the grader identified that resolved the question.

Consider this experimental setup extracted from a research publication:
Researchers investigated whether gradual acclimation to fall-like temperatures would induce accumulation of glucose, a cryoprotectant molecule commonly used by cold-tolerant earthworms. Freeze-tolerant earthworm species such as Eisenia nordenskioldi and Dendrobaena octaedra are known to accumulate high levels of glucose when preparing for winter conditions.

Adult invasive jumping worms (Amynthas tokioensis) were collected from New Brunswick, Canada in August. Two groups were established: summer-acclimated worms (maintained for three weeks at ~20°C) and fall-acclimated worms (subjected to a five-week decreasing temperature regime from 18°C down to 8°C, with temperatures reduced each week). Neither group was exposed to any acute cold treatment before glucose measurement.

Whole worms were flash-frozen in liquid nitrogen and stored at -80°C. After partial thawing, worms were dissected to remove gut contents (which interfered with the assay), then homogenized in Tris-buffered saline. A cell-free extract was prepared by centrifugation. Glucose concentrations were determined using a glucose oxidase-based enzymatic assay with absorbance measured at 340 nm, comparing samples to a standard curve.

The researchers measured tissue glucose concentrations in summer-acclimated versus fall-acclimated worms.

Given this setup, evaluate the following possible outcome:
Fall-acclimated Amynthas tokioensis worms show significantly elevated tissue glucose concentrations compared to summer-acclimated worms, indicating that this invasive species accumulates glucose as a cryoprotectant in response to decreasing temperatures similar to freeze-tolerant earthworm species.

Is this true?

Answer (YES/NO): NO